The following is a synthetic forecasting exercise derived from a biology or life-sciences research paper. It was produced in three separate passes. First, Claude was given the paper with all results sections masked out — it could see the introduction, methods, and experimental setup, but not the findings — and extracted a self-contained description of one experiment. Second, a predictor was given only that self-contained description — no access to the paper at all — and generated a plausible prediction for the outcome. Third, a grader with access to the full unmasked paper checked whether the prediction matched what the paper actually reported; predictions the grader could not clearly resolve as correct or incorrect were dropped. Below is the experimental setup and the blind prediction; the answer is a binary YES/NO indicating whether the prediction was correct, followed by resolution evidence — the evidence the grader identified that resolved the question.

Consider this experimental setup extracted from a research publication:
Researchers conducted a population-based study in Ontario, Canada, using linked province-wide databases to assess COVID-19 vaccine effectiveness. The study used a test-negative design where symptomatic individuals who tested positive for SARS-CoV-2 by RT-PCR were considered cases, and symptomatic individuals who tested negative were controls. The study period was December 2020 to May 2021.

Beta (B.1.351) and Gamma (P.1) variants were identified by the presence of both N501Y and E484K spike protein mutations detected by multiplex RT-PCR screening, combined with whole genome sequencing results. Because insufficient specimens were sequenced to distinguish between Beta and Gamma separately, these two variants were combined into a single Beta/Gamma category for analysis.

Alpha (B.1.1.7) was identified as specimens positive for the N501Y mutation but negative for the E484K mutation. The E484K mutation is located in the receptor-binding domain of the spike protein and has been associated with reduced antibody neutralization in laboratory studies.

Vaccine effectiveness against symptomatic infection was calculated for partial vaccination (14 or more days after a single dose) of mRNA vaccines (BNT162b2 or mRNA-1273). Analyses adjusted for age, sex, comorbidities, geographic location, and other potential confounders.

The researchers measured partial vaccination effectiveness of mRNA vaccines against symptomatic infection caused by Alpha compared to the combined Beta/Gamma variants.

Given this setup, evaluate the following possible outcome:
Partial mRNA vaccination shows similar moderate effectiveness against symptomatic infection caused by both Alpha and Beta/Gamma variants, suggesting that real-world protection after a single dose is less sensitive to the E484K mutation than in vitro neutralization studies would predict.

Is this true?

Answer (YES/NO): NO